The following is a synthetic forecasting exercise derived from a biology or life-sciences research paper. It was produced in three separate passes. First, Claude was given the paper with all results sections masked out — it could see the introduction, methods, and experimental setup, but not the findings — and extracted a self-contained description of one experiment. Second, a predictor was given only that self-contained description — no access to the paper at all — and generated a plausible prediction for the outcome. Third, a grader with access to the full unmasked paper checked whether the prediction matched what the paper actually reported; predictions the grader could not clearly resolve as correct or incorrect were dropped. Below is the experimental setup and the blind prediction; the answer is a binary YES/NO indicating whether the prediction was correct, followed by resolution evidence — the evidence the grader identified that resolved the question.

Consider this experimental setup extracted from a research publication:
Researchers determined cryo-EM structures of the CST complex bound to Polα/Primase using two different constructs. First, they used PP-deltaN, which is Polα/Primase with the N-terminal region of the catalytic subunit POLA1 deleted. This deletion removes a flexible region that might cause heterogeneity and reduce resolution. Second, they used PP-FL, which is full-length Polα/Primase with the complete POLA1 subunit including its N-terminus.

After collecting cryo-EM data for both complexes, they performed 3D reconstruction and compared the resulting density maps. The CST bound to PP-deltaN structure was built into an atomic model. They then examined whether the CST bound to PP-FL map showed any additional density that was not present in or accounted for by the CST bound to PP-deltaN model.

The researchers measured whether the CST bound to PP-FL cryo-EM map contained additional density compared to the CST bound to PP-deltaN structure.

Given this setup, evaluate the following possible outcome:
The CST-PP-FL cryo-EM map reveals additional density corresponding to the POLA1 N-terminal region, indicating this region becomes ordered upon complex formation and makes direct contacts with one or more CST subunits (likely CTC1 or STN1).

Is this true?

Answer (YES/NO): NO